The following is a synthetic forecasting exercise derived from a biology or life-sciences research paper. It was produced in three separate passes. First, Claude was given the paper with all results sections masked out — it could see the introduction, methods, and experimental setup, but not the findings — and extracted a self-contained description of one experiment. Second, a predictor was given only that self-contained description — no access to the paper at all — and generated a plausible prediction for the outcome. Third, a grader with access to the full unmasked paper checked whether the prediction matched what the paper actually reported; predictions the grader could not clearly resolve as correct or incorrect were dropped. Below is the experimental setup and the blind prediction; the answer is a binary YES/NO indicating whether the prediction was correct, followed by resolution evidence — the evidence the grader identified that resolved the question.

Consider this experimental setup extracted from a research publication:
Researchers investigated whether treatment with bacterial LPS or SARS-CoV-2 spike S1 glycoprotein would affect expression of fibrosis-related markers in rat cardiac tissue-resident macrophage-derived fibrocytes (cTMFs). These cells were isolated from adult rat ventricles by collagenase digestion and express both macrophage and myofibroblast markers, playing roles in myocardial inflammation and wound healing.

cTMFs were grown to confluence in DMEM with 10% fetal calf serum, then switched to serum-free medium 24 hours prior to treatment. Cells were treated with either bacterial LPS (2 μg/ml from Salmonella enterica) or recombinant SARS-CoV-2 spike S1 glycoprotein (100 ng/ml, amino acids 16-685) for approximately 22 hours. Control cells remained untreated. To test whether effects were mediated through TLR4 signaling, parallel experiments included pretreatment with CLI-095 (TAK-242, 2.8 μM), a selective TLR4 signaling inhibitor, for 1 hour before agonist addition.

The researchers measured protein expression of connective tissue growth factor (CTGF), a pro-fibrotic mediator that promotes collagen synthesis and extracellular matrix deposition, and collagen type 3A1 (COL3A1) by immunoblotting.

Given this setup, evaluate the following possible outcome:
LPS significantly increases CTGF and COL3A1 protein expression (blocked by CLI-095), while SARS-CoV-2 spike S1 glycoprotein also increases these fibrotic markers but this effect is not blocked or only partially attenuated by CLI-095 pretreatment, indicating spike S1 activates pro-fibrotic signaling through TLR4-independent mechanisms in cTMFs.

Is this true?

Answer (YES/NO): NO